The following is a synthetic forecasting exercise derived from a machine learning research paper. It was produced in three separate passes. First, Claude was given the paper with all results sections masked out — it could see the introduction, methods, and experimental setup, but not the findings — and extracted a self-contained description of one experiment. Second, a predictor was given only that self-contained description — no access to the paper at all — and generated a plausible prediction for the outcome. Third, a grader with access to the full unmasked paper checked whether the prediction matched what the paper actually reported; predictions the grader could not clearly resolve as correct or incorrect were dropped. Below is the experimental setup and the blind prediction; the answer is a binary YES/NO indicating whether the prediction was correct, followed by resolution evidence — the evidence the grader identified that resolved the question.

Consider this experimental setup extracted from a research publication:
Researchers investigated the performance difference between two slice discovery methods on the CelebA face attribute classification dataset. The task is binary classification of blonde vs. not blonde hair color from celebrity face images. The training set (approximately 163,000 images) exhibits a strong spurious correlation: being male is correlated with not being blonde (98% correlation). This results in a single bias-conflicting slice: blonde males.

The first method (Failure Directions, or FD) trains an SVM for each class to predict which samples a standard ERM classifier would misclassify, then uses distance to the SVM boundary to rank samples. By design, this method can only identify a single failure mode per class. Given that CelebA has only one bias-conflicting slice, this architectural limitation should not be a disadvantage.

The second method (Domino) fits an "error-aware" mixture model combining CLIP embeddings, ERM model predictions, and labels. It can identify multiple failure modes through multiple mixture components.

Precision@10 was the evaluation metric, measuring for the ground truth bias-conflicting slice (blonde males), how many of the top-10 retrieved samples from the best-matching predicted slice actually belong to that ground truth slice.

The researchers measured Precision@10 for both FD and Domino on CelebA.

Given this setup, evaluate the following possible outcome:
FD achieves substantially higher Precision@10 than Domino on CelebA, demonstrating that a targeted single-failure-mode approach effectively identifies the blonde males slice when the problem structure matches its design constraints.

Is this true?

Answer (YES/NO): NO